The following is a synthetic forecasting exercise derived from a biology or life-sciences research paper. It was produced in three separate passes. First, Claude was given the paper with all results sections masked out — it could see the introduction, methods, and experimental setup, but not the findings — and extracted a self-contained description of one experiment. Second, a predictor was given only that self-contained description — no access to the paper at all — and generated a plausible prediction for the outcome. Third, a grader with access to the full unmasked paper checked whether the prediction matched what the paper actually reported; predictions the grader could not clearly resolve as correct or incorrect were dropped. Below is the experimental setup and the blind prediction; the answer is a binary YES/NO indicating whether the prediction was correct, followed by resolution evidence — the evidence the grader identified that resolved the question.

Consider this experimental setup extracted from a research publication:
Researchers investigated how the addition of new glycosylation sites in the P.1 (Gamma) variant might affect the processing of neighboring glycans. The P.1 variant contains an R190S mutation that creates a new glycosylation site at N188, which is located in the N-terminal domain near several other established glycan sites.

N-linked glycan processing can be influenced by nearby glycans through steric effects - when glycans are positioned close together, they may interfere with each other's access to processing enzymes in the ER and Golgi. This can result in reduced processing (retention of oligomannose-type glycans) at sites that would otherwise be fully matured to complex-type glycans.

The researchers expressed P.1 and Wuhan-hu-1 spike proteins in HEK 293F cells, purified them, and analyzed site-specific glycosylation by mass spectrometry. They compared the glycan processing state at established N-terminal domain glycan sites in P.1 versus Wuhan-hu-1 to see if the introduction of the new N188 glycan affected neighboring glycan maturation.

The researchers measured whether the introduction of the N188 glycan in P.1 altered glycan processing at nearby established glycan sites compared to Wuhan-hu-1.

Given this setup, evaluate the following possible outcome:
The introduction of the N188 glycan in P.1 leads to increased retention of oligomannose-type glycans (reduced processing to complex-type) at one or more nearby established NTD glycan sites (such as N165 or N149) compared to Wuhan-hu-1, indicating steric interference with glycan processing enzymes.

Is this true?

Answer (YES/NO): NO